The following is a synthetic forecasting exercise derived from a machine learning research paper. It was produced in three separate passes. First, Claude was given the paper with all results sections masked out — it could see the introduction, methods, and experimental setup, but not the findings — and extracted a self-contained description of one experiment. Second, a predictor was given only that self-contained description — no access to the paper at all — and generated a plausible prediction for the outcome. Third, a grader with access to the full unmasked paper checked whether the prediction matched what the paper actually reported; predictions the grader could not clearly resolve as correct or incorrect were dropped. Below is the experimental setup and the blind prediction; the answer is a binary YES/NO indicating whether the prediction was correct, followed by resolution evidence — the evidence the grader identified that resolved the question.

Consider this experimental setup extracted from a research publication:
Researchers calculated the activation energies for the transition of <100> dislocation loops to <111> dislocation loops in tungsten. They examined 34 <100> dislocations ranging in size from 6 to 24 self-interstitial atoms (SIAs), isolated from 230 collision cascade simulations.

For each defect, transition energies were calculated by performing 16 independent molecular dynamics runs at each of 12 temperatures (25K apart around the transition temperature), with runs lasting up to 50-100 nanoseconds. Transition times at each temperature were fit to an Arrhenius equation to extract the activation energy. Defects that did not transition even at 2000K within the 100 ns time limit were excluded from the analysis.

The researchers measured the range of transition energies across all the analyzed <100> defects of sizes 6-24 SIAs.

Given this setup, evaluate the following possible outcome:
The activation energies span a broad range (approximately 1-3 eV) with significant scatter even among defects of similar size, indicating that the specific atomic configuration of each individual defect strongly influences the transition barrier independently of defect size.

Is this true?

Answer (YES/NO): NO